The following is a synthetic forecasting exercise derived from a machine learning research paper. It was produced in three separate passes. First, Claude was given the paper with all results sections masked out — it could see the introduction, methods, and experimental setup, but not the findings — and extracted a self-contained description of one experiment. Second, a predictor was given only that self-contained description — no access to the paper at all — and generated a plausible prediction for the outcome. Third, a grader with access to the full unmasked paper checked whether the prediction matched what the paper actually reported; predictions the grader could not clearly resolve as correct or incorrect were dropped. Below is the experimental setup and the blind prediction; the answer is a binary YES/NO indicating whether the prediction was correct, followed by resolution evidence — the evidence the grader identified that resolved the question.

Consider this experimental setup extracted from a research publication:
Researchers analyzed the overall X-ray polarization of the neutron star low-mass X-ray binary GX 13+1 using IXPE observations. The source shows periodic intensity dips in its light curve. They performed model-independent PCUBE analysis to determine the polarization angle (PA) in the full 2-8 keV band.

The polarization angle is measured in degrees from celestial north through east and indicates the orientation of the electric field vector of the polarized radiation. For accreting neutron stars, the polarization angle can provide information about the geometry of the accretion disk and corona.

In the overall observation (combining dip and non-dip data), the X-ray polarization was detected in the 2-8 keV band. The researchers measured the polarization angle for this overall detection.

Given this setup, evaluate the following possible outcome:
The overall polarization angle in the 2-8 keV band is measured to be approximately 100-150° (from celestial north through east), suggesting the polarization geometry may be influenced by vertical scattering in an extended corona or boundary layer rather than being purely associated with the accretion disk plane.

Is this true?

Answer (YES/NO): NO